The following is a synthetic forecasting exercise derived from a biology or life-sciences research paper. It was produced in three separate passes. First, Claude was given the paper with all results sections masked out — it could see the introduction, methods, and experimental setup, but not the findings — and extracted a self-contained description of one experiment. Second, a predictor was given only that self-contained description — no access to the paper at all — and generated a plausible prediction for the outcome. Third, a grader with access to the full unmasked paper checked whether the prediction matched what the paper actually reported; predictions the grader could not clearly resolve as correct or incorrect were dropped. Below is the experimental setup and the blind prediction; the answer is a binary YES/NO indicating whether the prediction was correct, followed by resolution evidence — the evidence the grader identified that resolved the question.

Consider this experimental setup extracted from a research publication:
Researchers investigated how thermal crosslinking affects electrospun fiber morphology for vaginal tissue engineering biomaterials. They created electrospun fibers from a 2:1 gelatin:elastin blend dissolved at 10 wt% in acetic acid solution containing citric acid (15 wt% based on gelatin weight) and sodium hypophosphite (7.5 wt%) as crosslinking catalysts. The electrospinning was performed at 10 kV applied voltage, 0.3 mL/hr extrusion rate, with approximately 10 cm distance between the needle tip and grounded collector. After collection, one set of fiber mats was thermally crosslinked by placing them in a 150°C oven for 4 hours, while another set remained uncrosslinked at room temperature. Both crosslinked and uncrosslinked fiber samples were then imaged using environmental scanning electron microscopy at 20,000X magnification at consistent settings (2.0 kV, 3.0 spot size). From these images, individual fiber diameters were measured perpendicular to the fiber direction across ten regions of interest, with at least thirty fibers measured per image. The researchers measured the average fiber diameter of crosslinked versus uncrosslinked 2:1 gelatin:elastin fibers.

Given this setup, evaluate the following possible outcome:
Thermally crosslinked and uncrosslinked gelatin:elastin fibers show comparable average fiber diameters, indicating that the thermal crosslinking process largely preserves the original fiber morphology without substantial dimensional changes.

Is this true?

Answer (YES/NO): NO